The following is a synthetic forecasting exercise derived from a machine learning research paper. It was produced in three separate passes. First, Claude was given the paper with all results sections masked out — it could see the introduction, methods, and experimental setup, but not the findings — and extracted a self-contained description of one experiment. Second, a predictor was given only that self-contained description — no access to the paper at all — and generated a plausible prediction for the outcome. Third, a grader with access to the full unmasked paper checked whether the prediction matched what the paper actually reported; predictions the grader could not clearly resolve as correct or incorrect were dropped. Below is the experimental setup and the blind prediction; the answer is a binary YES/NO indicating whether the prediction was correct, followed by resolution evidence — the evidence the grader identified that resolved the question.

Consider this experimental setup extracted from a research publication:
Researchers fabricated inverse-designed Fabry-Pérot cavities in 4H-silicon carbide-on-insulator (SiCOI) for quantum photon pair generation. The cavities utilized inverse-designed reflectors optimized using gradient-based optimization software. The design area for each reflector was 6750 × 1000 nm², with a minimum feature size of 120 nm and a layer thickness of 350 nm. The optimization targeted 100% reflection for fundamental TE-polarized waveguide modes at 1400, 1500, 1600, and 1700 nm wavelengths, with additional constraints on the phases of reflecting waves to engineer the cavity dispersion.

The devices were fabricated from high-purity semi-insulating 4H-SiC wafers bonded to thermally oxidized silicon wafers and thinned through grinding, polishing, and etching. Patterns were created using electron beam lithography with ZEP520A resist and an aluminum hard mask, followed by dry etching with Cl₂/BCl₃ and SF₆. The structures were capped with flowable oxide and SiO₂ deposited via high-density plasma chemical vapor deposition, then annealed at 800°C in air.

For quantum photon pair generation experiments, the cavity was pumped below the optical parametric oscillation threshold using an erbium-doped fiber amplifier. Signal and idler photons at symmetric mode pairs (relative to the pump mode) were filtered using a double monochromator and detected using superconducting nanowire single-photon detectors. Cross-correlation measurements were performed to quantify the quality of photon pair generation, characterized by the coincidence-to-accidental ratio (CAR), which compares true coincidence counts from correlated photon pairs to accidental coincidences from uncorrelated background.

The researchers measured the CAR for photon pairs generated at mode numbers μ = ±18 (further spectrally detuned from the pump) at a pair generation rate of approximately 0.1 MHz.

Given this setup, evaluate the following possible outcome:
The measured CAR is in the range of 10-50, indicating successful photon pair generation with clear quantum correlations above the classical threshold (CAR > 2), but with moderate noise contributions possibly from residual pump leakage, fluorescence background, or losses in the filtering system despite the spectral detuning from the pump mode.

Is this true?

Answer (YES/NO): NO